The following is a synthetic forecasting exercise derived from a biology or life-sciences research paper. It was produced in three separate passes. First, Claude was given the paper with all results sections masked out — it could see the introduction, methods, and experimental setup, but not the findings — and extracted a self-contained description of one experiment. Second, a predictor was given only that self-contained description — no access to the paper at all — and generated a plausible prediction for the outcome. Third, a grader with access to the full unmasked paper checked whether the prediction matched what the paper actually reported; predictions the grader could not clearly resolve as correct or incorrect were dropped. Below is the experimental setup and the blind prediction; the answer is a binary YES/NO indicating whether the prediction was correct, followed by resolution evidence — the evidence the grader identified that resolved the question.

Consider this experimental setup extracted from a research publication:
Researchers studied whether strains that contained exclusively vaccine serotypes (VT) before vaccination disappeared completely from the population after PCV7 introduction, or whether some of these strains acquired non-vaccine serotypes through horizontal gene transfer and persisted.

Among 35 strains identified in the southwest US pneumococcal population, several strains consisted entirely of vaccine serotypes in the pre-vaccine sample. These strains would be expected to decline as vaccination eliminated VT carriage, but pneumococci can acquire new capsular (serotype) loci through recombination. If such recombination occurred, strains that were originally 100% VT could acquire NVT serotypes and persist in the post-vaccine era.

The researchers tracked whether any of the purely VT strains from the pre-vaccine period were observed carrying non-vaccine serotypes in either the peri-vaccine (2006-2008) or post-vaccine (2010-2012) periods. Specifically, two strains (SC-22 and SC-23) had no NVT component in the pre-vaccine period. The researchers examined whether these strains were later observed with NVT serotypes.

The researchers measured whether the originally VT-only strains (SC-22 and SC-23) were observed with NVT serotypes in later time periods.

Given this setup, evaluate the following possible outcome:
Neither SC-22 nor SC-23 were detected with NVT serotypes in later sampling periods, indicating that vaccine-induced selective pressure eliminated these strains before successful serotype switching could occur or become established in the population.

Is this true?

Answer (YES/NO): NO